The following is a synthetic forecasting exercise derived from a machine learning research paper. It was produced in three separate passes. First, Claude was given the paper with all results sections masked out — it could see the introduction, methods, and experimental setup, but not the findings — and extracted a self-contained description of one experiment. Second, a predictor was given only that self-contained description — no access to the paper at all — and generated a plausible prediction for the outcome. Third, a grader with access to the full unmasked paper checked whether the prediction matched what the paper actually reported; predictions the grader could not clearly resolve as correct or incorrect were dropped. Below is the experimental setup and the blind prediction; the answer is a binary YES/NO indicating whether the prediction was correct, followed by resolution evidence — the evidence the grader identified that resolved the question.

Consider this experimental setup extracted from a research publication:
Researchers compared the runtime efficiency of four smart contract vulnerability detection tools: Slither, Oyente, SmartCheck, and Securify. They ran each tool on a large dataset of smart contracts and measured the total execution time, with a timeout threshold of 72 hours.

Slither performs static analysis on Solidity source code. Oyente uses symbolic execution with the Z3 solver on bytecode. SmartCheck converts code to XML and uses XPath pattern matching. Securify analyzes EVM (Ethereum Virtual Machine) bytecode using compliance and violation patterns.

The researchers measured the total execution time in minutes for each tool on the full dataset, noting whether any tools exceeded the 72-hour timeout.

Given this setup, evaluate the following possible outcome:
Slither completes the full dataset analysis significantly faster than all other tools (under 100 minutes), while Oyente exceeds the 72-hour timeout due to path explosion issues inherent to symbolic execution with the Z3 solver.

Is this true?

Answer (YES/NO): NO